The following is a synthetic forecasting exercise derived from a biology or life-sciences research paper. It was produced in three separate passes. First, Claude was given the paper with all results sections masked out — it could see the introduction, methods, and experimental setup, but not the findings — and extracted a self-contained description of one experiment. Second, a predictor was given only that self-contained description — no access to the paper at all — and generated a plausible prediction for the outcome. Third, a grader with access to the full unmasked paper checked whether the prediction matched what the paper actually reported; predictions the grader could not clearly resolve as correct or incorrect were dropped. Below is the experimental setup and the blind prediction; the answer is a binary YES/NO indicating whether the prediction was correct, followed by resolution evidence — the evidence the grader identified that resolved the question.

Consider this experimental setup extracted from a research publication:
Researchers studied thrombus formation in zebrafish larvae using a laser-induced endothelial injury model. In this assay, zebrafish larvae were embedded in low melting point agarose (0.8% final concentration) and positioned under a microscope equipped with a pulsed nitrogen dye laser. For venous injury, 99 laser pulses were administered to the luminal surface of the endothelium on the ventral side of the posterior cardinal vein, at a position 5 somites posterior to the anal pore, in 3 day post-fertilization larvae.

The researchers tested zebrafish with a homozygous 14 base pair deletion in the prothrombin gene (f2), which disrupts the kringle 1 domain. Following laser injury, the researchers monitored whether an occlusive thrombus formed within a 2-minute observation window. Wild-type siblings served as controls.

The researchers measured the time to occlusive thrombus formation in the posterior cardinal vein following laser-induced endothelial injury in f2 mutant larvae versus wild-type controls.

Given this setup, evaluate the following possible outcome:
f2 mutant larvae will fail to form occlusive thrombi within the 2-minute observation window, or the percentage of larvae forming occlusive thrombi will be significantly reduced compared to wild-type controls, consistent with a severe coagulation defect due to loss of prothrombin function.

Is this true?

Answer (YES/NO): YES